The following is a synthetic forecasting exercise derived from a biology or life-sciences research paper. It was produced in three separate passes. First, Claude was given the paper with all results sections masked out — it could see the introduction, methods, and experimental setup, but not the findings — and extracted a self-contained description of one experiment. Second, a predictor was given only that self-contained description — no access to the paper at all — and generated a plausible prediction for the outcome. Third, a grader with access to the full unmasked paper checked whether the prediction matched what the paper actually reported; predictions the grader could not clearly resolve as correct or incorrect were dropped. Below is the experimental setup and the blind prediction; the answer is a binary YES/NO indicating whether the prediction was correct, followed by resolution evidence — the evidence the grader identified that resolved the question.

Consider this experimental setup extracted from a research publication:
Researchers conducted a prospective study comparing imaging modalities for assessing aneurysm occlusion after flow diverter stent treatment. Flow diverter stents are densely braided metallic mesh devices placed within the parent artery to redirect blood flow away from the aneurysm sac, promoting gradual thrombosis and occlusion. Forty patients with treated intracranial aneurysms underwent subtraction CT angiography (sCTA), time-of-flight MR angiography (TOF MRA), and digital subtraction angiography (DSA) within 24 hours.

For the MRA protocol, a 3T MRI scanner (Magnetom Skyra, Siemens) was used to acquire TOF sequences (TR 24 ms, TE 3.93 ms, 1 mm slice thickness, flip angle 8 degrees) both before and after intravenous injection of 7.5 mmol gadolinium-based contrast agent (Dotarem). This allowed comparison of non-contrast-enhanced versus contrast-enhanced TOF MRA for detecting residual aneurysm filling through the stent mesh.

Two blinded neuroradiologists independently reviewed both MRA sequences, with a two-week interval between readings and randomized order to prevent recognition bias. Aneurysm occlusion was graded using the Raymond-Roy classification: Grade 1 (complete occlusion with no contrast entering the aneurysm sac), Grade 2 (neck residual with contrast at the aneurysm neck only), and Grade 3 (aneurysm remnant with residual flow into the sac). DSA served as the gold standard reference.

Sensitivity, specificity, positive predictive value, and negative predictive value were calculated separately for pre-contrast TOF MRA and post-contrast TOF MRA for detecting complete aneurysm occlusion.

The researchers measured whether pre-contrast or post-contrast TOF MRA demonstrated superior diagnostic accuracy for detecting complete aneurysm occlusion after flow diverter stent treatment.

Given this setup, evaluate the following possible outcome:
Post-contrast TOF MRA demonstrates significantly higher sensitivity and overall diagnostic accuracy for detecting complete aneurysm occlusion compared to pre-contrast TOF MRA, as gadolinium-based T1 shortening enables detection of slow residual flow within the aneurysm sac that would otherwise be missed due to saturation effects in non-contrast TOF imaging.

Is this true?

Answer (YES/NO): NO